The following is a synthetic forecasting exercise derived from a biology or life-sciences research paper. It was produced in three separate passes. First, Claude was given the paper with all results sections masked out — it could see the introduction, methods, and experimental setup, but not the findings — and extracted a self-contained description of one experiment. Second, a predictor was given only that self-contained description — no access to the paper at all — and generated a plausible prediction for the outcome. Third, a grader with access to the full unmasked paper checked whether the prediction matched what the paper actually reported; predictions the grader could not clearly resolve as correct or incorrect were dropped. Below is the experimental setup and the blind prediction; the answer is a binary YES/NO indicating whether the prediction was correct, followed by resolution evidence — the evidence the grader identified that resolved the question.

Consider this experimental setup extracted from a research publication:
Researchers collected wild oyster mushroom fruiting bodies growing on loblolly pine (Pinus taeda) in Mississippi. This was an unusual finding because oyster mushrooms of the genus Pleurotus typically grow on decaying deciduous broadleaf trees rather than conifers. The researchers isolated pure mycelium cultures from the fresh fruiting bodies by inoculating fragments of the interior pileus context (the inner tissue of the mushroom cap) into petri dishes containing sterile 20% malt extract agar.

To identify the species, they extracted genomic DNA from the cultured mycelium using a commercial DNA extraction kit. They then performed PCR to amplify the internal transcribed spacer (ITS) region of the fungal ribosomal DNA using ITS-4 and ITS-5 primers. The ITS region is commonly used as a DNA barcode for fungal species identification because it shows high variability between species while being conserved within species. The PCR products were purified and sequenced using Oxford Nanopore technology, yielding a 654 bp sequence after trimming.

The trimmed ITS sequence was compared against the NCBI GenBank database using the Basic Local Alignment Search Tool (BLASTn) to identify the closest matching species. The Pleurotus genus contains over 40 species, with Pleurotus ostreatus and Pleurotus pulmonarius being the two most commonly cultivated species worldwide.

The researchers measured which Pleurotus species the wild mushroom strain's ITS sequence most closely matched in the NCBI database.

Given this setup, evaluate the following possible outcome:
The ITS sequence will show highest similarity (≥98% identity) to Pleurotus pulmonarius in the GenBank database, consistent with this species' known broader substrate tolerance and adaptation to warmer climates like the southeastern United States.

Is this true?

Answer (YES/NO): NO